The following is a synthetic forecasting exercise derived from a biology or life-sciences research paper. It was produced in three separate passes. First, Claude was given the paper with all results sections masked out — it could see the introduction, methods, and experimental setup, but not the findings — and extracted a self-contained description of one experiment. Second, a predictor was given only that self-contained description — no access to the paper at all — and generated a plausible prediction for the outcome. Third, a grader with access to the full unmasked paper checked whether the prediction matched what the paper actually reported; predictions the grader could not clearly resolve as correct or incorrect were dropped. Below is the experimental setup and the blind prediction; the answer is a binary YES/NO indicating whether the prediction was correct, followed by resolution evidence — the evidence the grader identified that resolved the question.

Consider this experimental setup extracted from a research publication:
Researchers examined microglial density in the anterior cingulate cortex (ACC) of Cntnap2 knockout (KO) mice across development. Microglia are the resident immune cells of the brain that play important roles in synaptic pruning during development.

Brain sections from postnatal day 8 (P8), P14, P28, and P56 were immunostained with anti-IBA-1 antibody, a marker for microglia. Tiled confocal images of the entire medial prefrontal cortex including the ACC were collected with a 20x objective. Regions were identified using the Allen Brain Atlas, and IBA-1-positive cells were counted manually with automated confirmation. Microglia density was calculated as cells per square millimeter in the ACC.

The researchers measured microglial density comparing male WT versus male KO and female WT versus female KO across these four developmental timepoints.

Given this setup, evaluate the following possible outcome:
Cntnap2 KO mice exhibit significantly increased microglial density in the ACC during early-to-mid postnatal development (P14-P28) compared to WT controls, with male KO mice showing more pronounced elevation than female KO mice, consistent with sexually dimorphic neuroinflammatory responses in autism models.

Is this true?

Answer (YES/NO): NO